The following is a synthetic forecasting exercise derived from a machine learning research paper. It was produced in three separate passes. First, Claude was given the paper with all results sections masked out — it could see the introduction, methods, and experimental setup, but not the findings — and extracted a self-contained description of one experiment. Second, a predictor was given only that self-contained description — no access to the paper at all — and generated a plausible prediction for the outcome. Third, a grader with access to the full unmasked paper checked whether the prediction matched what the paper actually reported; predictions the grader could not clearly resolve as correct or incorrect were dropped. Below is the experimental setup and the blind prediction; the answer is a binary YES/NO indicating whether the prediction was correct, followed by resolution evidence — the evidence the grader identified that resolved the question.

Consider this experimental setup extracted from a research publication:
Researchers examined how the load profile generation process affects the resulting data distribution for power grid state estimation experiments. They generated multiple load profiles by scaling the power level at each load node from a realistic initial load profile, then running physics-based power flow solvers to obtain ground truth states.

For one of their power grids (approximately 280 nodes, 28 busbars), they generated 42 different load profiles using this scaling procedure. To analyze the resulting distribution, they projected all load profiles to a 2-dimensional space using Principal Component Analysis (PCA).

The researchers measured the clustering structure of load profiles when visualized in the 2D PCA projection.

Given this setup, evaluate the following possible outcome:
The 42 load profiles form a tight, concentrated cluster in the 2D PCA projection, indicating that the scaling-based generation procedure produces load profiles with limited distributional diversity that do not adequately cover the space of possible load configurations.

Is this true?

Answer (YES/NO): NO